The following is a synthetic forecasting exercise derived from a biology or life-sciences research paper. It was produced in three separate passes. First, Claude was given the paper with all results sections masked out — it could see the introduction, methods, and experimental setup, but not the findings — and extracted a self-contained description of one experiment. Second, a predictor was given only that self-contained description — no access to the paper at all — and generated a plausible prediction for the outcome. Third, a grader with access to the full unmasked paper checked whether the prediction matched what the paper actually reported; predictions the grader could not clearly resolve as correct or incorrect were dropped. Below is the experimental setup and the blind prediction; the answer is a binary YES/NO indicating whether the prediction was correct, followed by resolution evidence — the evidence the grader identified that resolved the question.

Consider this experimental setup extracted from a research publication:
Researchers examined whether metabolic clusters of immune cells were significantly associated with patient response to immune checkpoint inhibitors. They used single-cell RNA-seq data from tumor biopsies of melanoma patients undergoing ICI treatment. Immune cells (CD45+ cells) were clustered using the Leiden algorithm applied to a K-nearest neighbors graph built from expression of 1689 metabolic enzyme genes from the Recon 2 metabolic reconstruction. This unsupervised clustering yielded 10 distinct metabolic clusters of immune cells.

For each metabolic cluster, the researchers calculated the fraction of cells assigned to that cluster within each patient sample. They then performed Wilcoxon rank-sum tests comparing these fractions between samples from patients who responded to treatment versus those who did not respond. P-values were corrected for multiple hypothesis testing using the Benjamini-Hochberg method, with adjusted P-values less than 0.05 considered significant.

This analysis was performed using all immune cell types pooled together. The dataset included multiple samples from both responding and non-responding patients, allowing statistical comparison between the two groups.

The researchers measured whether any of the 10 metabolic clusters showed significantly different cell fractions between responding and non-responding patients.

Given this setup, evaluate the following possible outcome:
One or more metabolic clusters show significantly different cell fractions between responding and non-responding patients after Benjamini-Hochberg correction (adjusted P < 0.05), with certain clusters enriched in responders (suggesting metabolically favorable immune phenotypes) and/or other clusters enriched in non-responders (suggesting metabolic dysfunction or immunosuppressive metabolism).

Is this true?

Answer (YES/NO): YES